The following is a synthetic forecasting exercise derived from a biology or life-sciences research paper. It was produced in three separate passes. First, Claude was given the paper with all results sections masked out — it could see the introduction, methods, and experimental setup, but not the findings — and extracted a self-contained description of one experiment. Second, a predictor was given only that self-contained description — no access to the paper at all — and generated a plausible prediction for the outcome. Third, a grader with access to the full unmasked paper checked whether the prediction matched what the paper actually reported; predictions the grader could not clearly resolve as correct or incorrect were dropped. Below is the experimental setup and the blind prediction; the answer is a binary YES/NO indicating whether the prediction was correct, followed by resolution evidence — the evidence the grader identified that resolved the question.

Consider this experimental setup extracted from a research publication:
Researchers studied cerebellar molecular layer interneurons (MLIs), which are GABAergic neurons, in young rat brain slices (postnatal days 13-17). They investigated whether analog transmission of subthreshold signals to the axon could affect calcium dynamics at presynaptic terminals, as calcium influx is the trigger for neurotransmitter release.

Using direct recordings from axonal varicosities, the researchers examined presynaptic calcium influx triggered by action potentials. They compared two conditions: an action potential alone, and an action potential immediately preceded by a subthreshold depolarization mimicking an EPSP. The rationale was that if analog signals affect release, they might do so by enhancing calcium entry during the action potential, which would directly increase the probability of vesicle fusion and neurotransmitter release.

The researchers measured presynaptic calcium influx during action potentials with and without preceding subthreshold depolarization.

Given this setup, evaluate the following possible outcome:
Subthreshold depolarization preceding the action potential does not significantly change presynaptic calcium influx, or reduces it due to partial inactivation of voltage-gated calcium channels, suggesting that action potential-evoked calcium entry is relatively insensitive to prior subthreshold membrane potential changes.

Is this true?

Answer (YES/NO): NO